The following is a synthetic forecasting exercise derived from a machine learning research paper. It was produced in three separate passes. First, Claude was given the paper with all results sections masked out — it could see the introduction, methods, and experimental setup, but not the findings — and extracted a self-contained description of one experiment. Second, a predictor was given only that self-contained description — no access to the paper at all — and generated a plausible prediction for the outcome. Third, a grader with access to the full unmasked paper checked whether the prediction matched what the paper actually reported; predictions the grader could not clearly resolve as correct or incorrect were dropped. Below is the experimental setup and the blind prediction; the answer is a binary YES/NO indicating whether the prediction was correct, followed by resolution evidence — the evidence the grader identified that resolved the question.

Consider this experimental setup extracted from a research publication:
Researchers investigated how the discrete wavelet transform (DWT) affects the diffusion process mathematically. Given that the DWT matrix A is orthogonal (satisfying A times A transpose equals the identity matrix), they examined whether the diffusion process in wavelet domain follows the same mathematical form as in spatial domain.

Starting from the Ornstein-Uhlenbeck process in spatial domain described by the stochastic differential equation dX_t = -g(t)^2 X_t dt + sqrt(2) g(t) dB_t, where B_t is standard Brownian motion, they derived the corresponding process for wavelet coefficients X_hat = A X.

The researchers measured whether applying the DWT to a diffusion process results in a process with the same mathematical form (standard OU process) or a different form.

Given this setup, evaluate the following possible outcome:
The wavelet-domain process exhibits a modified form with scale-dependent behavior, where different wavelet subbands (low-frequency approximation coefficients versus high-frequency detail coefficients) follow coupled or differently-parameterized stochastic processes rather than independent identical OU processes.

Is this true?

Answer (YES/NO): NO